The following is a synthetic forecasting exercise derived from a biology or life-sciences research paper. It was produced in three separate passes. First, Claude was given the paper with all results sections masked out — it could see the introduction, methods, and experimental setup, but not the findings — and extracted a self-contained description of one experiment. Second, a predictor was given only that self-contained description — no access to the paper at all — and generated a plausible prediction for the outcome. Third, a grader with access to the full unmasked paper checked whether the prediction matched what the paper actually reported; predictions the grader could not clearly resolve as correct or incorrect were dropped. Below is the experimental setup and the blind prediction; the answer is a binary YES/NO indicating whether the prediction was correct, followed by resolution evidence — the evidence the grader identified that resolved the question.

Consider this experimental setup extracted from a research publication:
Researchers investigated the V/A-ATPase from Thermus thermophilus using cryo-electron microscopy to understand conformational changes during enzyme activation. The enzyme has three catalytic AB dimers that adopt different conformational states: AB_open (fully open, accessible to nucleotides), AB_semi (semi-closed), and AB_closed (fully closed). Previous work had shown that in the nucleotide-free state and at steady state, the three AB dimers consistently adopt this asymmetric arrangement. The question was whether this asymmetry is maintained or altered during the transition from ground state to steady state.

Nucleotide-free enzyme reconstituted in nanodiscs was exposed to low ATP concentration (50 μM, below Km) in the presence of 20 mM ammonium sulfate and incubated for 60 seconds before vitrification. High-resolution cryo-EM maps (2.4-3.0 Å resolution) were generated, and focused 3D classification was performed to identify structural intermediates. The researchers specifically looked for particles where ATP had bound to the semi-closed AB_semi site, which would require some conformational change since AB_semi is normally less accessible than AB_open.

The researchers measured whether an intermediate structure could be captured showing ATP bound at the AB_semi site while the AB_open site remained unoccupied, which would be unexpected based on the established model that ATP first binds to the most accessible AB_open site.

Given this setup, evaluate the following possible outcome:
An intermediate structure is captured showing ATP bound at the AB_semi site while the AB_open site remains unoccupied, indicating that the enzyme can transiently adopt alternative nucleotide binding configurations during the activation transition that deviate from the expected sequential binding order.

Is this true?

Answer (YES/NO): NO